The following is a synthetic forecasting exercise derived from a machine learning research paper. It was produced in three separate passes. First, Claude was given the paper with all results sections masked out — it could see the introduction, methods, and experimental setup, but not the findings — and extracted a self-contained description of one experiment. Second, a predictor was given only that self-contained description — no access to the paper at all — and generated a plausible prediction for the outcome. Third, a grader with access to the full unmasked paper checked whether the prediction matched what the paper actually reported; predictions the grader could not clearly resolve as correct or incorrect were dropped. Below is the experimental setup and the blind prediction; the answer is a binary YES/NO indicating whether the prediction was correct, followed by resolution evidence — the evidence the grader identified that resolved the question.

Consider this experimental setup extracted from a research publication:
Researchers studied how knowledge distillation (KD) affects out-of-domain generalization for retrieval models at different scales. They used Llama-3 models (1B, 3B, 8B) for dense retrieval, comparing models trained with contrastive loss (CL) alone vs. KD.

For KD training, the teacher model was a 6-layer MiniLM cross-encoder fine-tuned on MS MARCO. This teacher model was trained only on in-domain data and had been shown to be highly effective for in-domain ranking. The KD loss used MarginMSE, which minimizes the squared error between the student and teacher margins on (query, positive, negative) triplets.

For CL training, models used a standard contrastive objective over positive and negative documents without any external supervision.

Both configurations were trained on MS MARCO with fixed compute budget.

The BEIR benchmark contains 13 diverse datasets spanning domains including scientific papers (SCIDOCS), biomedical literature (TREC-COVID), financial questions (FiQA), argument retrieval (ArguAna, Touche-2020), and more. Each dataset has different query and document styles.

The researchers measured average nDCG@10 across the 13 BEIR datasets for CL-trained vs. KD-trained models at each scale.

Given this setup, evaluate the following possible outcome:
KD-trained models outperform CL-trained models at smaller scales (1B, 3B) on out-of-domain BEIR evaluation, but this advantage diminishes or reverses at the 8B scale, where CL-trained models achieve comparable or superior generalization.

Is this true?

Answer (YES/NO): NO